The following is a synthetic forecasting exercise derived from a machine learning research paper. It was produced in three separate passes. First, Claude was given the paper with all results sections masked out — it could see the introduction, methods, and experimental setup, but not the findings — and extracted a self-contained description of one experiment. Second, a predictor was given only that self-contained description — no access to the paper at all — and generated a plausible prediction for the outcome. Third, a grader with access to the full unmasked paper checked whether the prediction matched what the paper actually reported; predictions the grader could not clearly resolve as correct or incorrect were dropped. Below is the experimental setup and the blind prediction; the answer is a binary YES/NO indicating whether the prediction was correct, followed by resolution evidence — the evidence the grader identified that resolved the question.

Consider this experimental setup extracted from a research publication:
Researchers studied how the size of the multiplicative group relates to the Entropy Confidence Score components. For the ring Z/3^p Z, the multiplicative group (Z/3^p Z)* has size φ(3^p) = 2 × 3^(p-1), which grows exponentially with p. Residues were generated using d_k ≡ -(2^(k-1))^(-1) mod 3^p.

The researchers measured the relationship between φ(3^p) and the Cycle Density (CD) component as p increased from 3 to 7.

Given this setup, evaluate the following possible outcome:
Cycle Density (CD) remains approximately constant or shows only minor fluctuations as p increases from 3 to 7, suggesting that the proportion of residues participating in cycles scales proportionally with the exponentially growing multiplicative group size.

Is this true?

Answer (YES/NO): NO